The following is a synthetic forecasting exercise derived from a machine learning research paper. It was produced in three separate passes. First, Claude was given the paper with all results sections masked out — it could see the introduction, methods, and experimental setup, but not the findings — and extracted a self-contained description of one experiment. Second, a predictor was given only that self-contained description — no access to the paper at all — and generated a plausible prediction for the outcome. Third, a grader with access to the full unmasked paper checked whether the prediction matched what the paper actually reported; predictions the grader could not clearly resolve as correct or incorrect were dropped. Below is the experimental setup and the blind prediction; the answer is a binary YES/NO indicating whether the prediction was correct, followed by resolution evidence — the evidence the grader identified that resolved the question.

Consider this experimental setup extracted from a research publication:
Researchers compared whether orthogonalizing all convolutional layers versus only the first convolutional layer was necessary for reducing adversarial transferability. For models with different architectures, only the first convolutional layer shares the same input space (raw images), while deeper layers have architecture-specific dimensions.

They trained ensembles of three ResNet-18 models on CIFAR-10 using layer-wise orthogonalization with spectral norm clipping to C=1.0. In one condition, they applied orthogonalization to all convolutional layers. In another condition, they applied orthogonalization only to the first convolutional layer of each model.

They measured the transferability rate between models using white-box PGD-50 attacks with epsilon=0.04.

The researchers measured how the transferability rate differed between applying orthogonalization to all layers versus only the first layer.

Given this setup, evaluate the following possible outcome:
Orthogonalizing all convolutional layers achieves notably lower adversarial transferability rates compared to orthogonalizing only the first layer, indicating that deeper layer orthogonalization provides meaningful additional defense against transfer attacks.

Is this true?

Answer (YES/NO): NO